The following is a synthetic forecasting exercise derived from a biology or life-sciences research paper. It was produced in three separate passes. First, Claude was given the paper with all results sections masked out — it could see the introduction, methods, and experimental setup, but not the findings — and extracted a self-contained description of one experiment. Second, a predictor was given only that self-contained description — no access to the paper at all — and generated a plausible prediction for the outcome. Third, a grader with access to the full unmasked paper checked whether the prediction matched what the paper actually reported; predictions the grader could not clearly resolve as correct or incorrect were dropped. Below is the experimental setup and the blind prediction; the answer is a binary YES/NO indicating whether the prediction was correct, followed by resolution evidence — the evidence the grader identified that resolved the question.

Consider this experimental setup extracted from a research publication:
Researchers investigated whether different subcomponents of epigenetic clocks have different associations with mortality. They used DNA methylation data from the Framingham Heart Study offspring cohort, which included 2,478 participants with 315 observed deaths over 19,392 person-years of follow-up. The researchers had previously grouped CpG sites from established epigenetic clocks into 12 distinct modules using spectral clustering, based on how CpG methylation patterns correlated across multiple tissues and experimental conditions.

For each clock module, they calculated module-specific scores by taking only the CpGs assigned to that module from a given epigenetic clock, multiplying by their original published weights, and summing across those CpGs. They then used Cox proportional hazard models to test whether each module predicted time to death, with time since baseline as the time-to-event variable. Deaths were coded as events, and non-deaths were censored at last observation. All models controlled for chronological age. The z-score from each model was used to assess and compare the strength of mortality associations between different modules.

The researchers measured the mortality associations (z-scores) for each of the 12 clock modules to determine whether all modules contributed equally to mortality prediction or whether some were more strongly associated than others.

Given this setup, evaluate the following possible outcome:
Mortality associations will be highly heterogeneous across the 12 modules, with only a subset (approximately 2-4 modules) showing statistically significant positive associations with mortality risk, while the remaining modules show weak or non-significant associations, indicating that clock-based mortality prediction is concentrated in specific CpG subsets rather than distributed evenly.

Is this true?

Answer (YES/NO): YES